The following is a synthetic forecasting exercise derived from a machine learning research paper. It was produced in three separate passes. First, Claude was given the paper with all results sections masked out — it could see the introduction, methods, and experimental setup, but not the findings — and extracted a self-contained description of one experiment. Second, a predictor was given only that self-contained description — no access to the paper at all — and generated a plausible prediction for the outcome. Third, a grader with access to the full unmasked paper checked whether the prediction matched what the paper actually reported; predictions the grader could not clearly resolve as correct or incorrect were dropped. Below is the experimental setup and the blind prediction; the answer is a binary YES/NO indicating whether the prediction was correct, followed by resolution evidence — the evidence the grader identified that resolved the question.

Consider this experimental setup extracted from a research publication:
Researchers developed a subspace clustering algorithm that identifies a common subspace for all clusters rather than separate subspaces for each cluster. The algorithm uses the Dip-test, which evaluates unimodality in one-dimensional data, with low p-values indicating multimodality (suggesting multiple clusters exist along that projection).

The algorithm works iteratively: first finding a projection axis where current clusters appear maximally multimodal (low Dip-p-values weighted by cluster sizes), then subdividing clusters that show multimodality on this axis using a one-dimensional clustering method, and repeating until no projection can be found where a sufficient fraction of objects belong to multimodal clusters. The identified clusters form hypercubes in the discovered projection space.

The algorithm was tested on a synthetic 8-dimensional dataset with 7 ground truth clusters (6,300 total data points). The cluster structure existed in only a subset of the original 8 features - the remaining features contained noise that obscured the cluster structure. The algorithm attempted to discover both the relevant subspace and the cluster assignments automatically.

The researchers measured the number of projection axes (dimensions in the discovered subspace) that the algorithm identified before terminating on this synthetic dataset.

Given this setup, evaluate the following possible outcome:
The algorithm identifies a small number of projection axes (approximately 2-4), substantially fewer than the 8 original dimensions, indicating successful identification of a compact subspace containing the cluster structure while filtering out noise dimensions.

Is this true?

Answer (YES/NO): YES